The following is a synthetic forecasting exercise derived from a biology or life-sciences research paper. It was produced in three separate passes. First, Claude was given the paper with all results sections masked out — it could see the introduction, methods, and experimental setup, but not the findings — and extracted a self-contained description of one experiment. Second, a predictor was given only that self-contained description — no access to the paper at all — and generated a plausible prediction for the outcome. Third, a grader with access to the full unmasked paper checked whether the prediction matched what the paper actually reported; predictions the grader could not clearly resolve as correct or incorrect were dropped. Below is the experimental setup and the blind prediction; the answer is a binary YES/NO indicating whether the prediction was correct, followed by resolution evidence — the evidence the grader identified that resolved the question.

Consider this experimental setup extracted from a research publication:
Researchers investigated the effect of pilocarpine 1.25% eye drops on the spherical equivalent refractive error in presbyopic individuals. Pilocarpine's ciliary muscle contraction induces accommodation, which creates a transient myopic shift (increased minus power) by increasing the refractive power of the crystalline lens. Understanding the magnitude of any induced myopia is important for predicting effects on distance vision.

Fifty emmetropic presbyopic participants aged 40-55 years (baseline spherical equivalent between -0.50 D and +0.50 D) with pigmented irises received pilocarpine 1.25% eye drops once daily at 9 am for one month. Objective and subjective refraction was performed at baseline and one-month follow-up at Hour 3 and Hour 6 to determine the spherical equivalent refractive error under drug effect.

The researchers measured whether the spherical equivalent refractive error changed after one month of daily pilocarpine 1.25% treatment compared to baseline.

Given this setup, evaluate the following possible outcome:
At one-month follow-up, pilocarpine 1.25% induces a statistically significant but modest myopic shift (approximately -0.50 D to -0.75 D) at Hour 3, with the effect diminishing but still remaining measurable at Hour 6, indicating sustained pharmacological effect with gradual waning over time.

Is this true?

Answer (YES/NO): NO